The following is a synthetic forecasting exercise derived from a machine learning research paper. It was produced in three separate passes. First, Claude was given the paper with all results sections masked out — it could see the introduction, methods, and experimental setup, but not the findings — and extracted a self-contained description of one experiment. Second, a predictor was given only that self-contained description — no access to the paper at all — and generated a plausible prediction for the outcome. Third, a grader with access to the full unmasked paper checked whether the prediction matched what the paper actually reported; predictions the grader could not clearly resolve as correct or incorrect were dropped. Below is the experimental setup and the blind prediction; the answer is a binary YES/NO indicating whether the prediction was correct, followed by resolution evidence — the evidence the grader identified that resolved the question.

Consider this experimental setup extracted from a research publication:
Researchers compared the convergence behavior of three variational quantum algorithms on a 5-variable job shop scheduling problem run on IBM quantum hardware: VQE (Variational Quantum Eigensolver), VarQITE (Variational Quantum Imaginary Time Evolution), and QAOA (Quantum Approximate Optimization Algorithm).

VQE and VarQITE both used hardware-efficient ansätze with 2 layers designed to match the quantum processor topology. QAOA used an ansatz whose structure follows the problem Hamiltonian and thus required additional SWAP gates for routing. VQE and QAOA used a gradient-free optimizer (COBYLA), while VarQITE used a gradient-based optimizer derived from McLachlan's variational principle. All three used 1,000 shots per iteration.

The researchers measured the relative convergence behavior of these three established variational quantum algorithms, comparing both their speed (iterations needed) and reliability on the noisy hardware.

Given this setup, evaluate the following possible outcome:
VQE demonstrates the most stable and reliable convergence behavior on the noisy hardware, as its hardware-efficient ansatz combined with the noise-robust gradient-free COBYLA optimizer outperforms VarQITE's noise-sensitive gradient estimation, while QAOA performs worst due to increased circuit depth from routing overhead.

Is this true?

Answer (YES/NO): YES